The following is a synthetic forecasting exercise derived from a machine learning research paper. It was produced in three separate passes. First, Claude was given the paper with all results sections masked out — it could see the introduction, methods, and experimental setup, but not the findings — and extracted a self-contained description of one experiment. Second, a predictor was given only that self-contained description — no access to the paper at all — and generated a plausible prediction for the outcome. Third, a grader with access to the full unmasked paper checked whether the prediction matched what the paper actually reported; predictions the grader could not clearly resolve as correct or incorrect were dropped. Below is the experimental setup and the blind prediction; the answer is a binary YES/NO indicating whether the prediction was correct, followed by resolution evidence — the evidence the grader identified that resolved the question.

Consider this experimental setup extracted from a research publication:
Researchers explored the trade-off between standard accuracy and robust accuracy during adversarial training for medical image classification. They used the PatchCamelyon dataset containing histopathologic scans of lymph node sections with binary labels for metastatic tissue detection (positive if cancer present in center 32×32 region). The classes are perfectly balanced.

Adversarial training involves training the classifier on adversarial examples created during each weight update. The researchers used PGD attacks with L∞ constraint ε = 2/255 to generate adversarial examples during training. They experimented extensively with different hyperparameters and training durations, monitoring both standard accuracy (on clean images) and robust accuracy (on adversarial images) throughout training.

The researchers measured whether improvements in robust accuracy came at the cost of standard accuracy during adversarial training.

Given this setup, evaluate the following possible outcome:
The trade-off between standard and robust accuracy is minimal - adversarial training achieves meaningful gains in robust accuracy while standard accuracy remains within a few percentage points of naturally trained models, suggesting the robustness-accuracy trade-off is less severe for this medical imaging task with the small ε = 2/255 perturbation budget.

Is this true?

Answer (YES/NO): NO